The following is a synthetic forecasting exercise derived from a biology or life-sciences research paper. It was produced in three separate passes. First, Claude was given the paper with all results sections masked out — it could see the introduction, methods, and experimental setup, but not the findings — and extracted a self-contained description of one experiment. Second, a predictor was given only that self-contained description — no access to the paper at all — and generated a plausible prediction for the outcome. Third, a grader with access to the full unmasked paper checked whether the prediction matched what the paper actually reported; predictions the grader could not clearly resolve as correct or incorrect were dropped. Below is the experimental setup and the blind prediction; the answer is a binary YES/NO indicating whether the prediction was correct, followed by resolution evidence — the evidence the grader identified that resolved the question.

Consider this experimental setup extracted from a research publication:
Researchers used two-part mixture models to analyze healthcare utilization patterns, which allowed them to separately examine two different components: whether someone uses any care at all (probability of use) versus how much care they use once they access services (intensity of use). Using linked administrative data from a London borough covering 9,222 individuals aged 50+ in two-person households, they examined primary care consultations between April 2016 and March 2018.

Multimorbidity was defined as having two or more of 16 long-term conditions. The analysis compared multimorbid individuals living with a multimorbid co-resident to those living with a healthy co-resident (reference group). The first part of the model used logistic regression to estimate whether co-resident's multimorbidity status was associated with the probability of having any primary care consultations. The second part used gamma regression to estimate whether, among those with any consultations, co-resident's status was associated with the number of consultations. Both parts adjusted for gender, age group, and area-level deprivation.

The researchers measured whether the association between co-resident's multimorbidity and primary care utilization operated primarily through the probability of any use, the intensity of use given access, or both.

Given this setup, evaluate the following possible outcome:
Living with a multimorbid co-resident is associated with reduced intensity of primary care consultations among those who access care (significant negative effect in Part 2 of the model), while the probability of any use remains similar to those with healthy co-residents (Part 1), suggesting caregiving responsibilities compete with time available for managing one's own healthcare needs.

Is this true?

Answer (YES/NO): NO